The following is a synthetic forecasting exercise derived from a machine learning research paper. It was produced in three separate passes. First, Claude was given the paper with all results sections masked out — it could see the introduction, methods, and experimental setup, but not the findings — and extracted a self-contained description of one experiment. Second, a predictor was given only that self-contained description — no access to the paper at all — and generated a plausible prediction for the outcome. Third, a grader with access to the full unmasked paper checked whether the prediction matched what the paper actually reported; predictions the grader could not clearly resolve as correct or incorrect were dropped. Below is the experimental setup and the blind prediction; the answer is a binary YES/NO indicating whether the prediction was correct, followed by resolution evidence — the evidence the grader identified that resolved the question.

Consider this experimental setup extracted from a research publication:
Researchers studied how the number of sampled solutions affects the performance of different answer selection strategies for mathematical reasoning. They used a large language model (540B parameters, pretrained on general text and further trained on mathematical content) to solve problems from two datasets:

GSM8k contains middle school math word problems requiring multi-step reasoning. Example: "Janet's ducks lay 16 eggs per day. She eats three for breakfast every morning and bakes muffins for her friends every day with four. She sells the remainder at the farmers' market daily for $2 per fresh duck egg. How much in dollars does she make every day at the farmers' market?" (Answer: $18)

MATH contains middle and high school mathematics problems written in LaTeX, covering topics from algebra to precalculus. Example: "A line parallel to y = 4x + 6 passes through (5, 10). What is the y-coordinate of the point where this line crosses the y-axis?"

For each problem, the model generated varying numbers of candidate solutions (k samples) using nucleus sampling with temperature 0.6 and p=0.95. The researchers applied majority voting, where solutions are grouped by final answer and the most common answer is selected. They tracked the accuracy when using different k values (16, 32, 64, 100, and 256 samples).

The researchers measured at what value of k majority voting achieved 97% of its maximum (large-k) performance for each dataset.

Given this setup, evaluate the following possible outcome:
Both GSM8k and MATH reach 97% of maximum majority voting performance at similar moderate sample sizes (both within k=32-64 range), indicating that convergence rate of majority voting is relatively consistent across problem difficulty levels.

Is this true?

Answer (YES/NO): NO